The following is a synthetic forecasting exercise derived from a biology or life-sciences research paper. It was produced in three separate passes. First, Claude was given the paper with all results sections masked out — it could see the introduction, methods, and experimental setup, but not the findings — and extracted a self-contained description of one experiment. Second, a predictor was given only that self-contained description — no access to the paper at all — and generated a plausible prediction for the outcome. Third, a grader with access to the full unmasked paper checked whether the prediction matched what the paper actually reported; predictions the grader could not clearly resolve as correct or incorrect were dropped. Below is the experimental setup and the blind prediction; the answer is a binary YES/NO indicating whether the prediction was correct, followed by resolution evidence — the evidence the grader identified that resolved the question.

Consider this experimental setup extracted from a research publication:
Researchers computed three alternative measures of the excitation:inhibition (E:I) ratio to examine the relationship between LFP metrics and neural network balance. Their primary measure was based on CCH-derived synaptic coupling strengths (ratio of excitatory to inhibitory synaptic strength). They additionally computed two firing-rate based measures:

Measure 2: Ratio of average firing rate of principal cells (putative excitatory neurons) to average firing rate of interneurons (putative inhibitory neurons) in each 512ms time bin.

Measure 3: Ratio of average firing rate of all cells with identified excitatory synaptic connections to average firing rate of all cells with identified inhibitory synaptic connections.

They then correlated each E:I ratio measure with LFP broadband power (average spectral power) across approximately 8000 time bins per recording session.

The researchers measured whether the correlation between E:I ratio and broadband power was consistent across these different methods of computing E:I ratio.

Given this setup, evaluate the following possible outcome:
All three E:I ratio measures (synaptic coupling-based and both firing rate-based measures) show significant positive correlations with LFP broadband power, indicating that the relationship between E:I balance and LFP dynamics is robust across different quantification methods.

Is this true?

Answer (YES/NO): NO